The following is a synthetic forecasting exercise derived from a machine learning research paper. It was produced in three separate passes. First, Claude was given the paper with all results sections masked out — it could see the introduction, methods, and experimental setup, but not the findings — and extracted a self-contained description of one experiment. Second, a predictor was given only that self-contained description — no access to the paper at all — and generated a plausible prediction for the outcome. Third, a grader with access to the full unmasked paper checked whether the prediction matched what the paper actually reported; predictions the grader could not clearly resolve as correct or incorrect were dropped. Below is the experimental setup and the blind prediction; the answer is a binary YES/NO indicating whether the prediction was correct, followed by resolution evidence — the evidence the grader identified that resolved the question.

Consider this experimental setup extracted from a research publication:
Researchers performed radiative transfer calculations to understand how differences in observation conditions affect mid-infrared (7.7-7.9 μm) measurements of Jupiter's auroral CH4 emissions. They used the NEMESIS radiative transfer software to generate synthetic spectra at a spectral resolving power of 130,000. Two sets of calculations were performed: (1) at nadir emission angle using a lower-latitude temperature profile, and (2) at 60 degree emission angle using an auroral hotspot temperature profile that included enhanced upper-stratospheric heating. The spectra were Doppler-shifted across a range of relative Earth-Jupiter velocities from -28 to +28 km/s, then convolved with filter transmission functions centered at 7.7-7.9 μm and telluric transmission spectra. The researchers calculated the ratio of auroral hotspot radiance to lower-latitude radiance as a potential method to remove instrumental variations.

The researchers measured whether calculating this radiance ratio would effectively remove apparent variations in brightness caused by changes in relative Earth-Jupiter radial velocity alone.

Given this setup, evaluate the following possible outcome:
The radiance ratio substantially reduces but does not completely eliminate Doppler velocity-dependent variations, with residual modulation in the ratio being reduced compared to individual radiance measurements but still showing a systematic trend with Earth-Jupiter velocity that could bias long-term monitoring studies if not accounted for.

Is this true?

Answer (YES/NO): NO